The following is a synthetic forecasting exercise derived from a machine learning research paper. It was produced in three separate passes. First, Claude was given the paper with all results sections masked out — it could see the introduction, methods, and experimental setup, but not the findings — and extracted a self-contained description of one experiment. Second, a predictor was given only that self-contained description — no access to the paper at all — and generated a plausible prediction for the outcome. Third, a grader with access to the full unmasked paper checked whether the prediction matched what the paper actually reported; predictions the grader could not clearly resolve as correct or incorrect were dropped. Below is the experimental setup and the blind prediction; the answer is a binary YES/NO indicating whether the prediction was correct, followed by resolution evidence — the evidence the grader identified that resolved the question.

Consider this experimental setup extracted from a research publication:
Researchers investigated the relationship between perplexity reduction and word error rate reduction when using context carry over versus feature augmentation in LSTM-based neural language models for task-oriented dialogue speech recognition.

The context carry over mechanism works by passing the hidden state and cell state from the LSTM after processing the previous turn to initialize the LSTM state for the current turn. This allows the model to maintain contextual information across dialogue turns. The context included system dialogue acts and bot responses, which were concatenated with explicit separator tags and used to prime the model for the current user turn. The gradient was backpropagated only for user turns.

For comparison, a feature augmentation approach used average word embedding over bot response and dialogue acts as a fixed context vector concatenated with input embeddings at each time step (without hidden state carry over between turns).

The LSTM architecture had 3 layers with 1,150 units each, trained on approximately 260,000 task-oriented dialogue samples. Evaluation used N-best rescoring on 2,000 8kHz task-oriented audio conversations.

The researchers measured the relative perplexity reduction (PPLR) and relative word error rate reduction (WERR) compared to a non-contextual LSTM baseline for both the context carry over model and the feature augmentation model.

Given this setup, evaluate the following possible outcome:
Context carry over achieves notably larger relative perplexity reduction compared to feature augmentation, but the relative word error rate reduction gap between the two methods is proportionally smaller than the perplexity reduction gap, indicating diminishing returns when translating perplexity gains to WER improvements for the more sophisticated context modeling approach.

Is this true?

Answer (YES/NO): NO